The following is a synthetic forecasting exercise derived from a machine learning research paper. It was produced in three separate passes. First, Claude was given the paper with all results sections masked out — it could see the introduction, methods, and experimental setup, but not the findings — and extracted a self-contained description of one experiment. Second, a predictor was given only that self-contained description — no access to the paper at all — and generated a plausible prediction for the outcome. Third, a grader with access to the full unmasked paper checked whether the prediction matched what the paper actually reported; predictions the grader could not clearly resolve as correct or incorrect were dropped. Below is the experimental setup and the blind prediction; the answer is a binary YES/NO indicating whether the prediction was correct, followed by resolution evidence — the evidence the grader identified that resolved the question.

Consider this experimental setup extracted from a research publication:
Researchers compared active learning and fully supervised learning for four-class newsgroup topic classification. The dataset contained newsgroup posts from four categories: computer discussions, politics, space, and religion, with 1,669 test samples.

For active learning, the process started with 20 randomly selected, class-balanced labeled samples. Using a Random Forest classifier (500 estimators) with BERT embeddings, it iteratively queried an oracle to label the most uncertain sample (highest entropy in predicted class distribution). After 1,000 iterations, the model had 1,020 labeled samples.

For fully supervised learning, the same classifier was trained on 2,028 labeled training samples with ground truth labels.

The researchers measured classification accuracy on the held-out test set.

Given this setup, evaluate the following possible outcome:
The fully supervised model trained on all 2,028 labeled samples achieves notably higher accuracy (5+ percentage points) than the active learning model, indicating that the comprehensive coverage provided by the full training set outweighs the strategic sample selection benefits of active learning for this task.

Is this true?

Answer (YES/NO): NO